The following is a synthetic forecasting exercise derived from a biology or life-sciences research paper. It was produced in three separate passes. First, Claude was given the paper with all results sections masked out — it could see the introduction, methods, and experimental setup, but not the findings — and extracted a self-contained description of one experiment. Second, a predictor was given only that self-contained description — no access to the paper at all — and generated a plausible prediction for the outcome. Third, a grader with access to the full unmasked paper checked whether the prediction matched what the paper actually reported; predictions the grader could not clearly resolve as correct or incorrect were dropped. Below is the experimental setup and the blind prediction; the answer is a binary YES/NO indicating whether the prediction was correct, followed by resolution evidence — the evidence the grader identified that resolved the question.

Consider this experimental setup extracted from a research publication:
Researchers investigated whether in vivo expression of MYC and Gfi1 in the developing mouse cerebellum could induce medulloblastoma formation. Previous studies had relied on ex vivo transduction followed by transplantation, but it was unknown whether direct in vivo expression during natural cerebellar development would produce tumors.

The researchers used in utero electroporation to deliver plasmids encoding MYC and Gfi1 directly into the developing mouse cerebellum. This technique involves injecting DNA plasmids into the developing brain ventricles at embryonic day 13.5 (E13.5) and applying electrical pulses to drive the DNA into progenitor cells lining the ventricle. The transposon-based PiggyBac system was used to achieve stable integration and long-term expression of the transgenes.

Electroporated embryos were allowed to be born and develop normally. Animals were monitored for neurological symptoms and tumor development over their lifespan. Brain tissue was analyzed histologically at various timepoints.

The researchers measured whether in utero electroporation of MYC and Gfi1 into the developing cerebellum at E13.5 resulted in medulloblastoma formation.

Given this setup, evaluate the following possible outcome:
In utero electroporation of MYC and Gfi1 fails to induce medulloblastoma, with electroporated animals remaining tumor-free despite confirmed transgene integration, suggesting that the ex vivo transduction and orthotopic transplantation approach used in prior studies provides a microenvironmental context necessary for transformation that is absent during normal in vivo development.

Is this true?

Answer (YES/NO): NO